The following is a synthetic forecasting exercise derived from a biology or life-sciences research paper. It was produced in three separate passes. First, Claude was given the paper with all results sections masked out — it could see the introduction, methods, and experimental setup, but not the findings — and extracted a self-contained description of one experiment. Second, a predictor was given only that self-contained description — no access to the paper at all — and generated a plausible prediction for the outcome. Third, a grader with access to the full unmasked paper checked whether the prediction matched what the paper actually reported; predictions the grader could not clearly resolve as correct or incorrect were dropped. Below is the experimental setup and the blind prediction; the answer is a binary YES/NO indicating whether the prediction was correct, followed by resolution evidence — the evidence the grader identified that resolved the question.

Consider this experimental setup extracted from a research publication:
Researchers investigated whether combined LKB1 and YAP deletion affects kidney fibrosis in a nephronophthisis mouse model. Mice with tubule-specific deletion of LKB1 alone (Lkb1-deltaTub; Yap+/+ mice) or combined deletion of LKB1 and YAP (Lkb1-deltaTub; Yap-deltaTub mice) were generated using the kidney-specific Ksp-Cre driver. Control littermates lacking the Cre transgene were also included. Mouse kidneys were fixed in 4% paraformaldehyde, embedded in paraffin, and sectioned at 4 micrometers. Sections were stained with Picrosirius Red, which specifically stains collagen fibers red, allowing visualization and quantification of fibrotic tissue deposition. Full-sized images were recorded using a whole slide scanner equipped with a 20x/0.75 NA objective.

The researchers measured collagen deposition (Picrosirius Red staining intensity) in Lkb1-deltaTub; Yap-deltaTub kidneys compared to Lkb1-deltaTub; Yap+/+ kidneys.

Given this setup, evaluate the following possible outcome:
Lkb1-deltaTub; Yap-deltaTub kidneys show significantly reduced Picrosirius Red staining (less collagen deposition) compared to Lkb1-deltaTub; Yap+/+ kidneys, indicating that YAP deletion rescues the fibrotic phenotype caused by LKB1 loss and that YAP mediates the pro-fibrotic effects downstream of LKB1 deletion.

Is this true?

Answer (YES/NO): NO